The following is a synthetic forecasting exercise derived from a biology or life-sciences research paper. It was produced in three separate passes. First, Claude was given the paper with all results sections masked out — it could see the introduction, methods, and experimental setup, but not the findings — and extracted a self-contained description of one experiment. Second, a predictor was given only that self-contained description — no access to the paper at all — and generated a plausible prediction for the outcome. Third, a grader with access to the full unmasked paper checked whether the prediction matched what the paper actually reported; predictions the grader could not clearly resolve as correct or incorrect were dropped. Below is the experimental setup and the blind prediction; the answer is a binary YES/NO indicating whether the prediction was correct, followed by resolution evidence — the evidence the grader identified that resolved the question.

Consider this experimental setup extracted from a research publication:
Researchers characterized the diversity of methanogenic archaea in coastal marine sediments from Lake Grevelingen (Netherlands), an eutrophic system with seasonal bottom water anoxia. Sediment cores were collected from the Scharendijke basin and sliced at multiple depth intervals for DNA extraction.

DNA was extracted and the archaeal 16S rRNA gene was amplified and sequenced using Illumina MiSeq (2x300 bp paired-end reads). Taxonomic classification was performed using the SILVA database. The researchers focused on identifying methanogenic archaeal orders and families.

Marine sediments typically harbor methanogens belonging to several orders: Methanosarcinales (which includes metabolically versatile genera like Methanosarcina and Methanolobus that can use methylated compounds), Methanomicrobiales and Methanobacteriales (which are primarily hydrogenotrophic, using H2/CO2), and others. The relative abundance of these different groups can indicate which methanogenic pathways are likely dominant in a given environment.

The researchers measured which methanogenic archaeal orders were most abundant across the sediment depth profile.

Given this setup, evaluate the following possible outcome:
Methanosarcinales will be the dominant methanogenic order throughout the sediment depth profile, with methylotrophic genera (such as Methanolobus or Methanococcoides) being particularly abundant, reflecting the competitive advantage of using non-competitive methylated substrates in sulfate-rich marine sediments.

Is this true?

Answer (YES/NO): NO